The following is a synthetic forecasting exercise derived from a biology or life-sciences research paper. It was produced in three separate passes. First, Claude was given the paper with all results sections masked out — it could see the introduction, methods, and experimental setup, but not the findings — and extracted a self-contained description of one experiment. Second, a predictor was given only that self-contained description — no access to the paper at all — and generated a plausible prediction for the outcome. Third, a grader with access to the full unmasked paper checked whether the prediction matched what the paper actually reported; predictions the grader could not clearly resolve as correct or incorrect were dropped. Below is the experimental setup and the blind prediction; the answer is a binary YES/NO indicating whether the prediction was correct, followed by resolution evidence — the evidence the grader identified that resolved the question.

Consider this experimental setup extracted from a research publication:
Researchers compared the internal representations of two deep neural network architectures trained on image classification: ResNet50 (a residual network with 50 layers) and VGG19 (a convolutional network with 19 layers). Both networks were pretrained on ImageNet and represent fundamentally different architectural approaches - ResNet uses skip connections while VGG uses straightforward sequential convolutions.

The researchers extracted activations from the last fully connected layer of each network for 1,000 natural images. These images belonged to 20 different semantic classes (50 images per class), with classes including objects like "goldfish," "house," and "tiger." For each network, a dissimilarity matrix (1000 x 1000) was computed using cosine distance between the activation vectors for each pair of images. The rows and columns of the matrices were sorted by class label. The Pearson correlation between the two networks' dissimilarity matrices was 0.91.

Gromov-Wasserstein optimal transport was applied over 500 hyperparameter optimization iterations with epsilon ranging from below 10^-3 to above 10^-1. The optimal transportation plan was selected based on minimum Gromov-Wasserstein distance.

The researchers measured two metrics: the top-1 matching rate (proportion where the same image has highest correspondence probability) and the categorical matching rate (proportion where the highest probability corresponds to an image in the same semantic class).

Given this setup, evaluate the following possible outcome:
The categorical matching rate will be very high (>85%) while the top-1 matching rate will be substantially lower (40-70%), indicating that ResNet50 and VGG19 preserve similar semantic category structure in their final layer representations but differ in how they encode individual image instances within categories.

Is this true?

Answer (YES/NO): NO